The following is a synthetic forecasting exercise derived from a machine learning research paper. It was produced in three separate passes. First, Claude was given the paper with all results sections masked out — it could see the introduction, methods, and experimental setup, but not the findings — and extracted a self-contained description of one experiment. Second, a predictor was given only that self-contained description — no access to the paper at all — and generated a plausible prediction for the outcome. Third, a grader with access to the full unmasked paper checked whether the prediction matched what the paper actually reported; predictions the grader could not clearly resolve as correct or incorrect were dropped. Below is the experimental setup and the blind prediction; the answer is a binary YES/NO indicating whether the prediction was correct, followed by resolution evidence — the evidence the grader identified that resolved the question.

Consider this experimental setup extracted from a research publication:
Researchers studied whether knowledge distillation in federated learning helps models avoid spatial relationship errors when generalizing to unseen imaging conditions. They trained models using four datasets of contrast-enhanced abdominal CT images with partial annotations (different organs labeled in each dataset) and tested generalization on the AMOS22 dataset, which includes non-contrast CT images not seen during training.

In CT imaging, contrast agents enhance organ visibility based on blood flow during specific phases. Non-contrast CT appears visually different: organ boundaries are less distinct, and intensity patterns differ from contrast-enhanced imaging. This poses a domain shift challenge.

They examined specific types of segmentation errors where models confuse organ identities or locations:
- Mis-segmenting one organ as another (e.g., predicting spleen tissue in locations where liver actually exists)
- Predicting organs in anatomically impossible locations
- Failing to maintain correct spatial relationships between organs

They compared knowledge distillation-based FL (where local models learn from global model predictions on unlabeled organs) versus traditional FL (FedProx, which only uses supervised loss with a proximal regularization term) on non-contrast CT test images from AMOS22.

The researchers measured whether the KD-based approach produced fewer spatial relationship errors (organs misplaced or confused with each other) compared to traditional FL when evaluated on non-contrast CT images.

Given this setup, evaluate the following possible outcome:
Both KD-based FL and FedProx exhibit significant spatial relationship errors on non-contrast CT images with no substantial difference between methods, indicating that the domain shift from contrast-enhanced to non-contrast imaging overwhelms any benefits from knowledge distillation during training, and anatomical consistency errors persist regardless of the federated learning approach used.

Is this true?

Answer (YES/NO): NO